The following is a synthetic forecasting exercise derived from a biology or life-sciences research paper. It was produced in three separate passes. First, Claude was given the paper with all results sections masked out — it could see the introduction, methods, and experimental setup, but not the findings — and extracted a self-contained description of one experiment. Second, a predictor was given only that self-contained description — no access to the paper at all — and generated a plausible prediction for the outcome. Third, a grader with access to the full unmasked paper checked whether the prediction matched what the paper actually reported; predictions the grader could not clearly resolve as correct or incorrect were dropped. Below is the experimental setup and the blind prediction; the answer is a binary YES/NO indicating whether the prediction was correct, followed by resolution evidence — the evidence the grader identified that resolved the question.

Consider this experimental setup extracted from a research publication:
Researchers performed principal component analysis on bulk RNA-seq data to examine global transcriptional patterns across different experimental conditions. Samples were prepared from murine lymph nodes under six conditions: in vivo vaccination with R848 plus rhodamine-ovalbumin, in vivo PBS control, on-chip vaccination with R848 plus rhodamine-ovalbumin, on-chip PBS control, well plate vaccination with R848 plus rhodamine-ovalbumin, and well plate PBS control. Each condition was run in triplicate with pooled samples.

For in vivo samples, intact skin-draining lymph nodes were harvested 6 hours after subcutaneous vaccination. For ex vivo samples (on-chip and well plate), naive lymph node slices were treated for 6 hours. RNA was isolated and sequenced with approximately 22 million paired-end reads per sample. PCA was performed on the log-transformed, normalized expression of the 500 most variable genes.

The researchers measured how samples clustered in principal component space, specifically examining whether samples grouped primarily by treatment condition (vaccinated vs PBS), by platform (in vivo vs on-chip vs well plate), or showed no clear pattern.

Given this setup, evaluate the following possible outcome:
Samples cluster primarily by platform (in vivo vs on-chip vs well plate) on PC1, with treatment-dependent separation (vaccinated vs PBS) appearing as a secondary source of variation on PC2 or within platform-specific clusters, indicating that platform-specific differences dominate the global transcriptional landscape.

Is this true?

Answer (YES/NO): YES